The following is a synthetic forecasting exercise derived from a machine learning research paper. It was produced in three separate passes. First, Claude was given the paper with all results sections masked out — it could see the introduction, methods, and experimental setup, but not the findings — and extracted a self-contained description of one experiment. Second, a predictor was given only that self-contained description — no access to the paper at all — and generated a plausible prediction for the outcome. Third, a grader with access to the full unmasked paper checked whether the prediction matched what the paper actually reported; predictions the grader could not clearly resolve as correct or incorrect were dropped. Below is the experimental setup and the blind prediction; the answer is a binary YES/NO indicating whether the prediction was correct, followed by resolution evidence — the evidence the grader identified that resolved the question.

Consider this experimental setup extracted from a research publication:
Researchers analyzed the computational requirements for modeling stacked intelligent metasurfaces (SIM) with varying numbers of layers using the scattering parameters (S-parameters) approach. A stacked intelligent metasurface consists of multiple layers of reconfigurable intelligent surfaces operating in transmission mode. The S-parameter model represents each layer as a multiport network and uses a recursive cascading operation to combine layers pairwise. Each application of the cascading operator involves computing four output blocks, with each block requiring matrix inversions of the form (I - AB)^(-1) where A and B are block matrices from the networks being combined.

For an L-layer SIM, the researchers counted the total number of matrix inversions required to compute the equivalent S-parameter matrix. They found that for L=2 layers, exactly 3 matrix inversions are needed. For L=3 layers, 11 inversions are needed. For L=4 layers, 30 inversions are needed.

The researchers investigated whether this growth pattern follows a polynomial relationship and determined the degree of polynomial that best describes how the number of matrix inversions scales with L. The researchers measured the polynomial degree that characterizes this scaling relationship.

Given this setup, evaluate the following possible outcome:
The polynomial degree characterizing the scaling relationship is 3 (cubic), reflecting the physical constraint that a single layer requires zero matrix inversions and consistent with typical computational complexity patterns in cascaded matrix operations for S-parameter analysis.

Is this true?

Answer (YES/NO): NO